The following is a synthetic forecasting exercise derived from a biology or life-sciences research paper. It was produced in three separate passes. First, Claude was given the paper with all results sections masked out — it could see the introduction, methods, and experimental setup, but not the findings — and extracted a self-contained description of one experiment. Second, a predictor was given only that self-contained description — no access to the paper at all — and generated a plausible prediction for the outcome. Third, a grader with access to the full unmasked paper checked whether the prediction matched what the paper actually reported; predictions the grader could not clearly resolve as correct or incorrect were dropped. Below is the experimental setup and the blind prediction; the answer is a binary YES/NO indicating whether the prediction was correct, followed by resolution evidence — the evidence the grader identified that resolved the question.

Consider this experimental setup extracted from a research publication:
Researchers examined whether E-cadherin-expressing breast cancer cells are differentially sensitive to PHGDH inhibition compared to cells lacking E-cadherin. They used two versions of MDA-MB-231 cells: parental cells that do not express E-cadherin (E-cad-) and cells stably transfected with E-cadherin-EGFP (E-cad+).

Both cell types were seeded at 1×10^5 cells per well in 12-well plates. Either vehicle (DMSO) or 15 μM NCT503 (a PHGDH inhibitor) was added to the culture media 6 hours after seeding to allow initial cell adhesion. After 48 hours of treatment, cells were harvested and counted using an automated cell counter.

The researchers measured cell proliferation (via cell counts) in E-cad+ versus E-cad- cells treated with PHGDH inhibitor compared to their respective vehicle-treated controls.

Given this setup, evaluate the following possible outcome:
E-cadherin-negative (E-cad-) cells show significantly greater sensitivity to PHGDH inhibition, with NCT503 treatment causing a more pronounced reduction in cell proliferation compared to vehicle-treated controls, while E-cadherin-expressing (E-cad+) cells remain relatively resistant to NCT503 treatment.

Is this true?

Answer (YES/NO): NO